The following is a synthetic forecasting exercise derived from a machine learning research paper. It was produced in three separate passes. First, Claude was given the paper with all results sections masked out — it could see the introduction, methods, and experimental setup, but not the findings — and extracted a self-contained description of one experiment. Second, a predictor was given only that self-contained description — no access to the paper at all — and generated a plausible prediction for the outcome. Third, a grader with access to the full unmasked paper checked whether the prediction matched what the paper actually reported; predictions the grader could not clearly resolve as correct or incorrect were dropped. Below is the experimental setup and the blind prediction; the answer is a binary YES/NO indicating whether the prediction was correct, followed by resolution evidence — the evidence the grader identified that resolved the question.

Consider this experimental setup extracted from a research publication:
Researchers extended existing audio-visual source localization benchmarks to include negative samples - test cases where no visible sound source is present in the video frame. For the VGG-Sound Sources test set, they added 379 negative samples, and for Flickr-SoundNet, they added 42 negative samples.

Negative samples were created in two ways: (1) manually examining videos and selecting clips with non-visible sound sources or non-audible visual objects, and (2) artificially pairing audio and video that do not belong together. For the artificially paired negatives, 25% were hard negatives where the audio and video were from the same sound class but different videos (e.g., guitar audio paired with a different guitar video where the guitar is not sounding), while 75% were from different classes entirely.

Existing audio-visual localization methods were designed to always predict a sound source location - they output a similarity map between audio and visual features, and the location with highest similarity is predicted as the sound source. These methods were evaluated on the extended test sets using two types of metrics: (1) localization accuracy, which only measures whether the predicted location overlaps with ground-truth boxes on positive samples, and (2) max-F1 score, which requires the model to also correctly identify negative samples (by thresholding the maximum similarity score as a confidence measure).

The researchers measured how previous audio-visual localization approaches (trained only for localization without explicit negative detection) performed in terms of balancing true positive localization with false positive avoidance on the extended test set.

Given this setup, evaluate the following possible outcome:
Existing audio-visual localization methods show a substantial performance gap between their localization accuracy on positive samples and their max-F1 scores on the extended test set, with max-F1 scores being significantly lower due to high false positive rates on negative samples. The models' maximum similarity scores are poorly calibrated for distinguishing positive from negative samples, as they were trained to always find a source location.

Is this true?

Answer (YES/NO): YES